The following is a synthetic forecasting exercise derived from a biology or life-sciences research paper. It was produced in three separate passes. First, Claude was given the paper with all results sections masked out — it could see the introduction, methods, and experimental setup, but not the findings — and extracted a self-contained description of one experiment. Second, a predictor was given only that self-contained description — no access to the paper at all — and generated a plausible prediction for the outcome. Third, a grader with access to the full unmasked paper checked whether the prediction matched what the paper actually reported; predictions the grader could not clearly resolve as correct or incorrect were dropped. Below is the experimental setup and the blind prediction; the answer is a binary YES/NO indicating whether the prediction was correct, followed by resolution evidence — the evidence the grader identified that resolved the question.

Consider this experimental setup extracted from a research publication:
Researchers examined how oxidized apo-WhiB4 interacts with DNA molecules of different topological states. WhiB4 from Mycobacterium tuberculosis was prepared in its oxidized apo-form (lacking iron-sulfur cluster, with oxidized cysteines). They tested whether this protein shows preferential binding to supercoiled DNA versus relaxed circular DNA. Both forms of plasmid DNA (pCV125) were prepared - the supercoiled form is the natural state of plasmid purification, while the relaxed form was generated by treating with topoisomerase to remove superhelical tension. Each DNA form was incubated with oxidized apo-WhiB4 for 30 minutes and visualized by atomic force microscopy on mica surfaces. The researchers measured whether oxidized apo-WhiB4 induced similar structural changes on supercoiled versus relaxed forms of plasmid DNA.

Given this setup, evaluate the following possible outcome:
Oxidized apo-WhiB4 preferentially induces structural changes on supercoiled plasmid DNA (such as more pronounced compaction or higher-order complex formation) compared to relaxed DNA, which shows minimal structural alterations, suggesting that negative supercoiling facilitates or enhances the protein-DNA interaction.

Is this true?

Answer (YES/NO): NO